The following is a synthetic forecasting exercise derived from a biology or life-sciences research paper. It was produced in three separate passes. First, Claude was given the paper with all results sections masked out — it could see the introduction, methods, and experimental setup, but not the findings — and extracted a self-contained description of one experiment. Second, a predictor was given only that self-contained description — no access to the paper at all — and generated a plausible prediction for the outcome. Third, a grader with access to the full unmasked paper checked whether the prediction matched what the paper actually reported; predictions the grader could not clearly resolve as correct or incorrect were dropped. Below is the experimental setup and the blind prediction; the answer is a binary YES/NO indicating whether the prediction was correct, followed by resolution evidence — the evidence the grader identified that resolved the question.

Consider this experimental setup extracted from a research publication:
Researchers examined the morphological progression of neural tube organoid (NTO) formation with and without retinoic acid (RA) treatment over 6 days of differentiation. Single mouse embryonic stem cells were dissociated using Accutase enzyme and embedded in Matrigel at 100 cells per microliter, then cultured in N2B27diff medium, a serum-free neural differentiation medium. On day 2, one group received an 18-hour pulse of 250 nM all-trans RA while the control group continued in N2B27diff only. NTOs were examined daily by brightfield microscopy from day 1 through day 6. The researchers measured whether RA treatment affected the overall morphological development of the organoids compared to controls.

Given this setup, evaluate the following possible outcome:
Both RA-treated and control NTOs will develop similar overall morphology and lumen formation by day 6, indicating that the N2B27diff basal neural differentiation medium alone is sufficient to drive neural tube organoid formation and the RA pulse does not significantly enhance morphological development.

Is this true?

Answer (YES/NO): NO